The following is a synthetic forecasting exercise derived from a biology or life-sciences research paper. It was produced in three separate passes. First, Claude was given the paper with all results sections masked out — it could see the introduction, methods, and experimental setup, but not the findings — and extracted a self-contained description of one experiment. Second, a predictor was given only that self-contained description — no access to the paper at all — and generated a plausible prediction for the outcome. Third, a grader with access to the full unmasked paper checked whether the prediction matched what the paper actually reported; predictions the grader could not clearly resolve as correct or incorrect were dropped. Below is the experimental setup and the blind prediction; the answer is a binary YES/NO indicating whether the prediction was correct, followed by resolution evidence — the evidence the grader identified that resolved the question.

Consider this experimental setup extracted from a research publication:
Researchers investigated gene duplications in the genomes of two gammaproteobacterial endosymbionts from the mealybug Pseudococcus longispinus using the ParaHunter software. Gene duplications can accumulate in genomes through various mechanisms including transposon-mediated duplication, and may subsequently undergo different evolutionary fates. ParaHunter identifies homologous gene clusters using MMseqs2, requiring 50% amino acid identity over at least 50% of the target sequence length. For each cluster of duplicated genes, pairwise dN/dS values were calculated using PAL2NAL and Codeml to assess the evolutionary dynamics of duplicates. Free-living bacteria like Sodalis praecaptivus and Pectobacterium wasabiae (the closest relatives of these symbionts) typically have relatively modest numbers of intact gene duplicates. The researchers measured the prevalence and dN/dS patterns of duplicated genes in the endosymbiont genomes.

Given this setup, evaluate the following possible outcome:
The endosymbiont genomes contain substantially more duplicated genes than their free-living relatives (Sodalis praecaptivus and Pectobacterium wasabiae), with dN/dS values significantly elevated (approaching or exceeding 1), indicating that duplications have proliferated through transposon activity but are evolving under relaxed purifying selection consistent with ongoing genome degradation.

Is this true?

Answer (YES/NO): NO